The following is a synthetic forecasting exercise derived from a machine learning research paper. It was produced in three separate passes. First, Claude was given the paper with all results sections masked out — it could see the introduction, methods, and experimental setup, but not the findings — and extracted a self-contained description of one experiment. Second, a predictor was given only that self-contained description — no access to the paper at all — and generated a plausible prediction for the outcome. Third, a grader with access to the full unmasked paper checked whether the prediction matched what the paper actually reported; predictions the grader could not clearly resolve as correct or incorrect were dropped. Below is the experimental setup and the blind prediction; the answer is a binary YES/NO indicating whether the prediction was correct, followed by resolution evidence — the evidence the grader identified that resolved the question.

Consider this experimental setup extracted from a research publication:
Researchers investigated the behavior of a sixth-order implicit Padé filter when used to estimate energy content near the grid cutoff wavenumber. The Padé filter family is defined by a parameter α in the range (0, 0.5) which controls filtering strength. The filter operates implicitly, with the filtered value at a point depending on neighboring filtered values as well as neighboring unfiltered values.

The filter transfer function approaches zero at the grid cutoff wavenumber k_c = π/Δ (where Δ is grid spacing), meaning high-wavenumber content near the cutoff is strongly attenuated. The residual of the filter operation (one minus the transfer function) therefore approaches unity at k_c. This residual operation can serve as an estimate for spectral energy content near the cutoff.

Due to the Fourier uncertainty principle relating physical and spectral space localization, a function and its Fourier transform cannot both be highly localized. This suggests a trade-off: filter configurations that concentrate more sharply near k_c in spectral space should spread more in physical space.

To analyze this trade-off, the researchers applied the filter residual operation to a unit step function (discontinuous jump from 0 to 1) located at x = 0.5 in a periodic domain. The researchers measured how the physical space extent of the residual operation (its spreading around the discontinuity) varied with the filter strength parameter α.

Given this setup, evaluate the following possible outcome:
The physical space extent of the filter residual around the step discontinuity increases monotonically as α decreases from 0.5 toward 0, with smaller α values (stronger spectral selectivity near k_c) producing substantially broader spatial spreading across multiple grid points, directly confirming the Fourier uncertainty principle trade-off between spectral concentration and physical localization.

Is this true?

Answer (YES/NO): NO